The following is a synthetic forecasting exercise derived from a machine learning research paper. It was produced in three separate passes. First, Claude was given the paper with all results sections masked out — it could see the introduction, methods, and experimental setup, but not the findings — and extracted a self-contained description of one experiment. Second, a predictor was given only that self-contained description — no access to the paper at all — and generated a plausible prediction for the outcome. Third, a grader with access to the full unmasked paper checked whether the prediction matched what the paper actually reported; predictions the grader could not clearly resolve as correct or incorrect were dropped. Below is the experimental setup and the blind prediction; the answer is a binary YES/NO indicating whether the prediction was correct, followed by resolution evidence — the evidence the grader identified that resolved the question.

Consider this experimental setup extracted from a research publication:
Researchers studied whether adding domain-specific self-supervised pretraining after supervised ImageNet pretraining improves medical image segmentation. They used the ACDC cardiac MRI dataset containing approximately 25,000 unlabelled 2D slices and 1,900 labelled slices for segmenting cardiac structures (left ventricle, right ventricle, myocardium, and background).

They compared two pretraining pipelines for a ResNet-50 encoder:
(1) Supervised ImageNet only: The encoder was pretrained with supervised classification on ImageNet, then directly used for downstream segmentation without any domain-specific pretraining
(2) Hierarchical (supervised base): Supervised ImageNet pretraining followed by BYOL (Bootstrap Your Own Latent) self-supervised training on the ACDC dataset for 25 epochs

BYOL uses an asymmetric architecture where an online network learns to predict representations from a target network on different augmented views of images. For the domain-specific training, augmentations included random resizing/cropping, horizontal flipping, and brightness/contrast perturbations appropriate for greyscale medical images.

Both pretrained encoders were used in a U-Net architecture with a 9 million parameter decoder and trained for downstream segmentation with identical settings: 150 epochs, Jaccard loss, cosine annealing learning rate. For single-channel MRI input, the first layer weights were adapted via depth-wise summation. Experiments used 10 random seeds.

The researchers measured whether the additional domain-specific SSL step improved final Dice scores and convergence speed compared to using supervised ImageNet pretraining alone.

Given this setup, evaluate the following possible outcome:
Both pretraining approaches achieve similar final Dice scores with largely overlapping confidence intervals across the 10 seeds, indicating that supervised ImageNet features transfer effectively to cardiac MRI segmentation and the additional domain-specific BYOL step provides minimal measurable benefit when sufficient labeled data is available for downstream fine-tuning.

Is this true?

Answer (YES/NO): NO